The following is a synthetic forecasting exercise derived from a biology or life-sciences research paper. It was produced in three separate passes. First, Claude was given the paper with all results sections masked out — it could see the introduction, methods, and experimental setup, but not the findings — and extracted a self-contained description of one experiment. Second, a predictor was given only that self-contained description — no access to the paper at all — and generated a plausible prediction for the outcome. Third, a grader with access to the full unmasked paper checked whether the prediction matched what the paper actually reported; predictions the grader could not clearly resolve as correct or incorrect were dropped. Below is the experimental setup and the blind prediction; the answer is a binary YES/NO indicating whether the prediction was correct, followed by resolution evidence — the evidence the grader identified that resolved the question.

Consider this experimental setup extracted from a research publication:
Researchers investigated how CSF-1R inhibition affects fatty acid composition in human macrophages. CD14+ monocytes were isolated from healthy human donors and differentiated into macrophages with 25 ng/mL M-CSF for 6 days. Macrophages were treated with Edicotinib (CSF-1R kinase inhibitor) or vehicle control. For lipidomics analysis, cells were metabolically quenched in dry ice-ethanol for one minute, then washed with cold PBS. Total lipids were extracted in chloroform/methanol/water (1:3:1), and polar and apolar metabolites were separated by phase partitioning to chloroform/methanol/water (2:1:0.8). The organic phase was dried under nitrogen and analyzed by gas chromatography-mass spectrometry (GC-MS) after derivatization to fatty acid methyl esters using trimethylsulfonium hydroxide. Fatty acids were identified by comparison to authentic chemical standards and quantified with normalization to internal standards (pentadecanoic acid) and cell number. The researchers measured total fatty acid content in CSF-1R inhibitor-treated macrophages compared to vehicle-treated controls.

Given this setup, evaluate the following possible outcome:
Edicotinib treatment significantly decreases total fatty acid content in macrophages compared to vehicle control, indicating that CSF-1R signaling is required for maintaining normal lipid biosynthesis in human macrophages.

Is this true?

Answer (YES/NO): YES